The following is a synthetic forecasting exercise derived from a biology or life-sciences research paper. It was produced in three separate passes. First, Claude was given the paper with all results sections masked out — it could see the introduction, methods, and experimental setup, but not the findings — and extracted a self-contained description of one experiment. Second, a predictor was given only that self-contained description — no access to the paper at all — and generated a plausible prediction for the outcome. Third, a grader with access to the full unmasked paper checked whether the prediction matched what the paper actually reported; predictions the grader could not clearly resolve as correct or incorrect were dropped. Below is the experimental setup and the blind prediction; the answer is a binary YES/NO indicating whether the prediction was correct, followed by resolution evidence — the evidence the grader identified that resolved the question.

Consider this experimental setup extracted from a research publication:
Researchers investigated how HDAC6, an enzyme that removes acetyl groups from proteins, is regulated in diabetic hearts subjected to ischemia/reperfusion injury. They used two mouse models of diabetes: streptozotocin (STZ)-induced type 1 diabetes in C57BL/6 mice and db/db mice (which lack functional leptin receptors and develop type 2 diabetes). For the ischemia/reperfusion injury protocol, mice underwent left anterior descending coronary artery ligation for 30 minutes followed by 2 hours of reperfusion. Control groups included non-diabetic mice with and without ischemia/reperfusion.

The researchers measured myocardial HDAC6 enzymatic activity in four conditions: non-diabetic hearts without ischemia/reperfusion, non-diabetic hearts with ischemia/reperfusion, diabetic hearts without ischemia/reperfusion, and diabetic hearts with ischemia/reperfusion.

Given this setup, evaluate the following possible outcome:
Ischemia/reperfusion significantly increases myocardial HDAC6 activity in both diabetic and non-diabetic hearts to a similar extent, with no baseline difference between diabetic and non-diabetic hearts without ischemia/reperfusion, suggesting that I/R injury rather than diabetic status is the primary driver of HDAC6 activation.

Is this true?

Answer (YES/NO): NO